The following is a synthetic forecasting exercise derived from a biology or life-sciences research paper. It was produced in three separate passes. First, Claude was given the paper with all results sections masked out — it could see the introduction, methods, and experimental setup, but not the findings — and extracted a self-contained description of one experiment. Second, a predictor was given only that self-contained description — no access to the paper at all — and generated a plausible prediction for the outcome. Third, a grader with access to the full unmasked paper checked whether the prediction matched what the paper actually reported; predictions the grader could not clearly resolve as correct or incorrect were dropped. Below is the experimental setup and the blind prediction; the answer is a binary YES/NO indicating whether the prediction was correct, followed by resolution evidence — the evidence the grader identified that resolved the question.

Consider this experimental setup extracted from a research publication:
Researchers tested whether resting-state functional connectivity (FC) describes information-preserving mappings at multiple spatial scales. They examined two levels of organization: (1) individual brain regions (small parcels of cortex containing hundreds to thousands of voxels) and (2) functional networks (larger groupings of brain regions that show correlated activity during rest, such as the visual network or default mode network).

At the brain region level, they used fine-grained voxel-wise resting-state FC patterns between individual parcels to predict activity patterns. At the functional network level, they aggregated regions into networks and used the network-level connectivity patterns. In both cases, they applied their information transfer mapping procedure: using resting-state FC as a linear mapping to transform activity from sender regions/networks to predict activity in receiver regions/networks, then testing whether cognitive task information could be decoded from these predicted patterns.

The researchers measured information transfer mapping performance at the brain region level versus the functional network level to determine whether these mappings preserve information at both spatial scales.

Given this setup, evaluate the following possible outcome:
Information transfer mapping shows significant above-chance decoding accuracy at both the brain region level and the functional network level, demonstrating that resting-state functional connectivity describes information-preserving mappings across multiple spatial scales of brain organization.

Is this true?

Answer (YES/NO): YES